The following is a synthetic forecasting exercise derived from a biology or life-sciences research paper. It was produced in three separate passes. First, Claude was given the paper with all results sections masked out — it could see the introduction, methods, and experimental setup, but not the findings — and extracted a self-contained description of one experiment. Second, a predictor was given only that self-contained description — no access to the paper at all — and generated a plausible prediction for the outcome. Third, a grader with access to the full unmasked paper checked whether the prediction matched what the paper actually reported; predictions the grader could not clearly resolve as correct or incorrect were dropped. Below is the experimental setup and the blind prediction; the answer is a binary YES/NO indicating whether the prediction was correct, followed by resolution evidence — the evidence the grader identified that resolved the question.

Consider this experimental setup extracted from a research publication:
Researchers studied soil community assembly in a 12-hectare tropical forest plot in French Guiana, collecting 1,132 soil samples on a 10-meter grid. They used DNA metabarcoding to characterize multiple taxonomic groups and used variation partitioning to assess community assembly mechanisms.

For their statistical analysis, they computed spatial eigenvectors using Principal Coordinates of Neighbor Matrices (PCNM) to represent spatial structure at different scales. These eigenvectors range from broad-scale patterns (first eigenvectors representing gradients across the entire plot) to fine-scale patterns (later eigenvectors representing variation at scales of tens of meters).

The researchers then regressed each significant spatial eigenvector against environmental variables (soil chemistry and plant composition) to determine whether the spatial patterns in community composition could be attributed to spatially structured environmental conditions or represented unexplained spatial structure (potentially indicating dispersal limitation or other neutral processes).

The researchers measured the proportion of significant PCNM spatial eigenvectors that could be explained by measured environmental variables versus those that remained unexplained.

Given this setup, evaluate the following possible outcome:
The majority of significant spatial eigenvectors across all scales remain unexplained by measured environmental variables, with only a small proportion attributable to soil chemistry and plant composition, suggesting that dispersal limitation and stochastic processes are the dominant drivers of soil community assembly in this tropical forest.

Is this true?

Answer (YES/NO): NO